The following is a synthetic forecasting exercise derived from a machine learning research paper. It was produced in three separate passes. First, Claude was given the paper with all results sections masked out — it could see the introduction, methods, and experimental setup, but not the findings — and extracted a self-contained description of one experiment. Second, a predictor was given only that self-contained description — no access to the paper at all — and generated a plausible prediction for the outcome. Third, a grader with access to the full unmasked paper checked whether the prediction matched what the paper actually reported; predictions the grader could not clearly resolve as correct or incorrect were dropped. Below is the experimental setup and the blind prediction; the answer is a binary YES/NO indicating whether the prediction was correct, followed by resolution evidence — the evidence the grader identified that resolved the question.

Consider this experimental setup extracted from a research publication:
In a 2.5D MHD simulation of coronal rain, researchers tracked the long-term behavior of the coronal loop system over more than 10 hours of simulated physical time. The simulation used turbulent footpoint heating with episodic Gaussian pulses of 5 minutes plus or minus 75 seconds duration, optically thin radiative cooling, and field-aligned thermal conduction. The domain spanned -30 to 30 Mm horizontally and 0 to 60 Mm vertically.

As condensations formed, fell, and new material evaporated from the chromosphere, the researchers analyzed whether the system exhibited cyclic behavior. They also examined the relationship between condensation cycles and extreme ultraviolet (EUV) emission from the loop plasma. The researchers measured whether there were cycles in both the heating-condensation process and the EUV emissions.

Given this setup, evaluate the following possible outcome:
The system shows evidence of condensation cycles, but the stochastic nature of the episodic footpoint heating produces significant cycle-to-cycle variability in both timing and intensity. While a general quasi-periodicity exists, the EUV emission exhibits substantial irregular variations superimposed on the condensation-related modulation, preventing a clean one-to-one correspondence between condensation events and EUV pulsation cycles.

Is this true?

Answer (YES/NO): NO